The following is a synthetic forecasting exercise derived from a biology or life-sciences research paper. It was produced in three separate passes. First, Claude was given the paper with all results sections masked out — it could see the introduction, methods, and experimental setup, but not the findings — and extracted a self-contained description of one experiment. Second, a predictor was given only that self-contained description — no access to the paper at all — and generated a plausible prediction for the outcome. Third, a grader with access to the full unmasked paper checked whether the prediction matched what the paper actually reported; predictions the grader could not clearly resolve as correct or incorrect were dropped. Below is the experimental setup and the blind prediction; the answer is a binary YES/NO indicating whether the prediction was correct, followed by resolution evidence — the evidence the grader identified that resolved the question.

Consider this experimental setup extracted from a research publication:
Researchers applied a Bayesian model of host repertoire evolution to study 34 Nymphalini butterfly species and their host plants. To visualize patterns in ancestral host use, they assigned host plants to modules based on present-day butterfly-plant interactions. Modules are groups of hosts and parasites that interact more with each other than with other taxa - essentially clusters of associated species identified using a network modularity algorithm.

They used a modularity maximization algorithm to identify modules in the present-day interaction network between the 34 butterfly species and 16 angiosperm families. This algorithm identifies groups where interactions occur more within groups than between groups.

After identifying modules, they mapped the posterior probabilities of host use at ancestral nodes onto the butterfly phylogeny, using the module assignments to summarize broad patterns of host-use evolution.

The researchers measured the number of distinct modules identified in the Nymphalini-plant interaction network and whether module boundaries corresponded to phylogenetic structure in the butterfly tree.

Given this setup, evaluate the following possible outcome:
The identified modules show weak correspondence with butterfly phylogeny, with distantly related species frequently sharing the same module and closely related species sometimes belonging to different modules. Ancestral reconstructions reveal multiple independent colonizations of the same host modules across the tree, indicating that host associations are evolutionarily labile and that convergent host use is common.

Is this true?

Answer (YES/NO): NO